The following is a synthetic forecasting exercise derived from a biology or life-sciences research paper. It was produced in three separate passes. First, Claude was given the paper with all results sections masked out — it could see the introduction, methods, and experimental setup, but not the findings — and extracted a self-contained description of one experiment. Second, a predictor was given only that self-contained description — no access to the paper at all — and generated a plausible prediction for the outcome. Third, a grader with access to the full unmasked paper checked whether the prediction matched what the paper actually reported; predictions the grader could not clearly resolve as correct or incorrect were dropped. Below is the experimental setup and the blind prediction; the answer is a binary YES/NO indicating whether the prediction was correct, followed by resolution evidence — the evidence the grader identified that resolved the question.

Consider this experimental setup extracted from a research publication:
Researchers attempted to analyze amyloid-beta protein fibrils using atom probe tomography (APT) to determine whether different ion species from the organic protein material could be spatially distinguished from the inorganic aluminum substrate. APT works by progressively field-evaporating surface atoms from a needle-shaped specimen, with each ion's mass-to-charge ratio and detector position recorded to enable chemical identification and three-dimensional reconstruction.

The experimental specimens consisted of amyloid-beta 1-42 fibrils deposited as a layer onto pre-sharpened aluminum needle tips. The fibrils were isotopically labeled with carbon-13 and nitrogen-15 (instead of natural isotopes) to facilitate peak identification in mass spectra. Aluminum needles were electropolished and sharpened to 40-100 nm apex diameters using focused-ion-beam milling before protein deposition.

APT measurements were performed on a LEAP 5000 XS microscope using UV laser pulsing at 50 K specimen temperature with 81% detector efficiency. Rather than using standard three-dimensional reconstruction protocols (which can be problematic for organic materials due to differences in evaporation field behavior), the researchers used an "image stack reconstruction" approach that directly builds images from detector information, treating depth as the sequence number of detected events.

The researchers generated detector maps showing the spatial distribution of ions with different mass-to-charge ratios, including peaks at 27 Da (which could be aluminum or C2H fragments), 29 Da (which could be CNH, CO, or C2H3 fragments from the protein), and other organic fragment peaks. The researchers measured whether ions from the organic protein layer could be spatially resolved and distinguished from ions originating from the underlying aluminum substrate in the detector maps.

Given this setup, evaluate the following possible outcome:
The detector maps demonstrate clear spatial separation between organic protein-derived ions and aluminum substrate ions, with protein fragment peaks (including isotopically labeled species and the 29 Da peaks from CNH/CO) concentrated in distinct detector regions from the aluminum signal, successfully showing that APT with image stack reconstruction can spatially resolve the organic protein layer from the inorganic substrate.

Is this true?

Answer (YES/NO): YES